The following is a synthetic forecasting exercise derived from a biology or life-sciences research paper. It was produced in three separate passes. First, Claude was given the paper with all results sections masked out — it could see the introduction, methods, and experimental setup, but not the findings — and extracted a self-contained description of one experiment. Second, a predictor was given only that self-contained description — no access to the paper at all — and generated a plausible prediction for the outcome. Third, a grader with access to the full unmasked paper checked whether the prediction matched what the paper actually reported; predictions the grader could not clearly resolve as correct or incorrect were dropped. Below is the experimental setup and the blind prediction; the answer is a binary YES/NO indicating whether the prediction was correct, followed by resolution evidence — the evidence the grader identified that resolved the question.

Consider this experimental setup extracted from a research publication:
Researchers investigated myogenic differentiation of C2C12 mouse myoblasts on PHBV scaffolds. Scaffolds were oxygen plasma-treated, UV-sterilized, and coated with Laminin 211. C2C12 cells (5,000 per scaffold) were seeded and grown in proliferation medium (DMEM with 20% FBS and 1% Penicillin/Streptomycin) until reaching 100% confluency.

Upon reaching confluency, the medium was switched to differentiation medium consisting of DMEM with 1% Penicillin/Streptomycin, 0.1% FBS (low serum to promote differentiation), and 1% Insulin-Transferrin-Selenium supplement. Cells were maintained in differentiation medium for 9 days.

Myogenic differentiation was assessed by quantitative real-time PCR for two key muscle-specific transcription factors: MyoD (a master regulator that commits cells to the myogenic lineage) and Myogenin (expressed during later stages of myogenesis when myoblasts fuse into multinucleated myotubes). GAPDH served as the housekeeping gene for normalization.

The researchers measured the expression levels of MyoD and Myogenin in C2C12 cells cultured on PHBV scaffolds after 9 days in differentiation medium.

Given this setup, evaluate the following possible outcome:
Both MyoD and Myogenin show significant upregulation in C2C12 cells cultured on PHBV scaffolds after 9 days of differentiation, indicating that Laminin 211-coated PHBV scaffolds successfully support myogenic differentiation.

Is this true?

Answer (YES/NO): NO